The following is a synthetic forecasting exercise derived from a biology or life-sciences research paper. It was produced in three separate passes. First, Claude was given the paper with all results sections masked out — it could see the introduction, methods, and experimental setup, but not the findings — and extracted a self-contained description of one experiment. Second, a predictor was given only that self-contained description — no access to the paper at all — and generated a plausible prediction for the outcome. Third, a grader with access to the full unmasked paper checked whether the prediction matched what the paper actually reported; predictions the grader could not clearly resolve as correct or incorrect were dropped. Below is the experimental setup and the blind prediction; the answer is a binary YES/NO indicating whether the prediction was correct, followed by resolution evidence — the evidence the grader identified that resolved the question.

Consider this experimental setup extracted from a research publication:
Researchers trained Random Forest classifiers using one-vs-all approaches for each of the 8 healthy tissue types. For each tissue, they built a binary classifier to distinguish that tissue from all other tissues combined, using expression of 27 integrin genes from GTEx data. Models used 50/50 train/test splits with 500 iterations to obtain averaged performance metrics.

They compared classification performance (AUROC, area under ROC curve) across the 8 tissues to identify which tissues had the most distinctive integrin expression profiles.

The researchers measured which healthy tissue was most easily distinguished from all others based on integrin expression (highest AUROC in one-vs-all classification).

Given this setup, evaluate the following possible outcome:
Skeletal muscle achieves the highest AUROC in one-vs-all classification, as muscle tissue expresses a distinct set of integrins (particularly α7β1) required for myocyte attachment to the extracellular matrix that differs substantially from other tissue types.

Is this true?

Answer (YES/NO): NO